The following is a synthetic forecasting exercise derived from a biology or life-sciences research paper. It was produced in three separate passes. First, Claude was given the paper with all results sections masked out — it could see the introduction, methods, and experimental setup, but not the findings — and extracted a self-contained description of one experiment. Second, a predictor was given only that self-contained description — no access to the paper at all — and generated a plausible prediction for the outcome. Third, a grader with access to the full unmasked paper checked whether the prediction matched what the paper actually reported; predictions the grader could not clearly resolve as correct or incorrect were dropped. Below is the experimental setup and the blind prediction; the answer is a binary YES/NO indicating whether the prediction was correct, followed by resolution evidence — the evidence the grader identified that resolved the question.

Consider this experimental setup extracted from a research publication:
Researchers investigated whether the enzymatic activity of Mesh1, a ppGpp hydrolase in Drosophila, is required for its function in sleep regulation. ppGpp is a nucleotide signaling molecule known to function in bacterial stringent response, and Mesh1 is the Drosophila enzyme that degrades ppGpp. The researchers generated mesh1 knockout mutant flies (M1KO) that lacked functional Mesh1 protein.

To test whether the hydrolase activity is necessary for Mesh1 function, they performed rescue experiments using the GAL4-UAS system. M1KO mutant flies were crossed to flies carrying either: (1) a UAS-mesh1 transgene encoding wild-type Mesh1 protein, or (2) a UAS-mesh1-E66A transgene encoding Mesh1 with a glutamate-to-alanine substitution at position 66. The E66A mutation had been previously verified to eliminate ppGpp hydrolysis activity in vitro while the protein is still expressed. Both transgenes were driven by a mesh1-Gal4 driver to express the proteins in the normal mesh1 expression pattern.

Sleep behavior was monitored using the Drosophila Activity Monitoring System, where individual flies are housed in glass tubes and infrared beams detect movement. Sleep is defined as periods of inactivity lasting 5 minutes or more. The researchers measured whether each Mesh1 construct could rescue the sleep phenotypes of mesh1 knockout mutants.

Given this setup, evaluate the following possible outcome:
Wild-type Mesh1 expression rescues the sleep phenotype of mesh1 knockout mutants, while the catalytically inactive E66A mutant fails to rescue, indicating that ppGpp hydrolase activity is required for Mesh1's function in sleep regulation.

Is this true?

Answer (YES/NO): YES